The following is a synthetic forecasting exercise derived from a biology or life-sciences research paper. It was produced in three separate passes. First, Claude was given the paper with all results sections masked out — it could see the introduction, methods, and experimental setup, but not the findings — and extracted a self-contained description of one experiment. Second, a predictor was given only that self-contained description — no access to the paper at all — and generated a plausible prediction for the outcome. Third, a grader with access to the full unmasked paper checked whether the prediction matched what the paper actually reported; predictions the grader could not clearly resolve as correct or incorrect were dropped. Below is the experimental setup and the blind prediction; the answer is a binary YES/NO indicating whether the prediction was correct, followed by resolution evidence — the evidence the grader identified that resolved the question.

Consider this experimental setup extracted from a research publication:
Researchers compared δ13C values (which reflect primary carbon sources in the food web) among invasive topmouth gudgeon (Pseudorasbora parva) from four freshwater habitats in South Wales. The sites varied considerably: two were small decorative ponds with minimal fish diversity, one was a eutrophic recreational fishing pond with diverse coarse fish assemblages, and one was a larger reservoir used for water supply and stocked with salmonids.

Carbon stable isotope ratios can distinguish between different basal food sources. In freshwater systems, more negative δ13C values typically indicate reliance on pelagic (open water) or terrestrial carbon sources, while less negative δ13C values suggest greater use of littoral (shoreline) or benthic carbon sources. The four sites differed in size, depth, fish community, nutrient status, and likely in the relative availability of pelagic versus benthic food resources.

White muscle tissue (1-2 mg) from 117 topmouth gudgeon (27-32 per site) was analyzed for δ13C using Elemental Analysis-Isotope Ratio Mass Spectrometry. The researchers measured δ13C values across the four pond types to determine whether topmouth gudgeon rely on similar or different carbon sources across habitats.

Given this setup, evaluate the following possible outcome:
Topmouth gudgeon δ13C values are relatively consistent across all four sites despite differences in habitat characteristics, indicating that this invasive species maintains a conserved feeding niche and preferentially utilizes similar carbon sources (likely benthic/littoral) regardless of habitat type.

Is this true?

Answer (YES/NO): NO